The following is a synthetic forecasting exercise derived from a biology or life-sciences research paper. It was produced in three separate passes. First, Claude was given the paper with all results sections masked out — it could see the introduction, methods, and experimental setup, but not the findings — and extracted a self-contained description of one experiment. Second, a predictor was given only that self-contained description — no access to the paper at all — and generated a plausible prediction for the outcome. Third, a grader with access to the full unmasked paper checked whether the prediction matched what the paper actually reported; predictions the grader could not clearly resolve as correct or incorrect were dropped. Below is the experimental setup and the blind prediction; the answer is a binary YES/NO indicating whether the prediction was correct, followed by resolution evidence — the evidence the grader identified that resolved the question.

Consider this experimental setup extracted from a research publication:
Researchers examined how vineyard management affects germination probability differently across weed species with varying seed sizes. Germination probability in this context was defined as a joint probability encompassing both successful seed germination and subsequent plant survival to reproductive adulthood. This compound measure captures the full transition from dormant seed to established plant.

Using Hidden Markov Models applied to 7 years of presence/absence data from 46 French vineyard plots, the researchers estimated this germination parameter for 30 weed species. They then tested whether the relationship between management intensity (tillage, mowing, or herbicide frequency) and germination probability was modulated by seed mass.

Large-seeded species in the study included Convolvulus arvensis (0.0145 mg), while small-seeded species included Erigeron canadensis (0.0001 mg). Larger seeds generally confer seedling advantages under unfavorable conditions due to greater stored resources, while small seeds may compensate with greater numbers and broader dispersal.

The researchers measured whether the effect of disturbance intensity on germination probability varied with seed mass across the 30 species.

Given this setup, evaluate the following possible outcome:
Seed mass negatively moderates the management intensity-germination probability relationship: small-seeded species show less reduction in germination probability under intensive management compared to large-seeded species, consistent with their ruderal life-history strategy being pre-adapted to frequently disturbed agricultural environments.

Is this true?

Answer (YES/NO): NO